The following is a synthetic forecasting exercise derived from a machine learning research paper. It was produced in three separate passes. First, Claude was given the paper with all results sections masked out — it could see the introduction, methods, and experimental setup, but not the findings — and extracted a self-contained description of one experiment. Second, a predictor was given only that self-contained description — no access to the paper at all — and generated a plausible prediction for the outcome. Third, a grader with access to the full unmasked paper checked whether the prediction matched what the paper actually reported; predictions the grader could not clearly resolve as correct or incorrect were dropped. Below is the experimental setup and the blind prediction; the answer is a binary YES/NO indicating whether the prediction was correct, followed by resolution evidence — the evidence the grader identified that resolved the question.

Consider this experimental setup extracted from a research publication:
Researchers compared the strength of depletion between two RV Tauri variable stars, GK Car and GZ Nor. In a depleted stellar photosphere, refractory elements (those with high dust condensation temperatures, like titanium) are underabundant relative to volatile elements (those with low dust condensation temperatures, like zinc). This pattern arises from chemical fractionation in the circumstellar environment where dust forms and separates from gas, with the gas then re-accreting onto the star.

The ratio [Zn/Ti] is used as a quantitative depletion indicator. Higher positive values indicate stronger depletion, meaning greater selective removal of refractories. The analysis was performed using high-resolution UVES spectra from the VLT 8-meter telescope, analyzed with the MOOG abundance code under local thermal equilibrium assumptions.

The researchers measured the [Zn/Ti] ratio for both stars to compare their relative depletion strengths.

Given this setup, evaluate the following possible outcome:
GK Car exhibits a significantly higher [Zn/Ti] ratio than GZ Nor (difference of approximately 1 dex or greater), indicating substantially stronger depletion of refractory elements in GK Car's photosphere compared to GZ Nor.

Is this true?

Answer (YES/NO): NO